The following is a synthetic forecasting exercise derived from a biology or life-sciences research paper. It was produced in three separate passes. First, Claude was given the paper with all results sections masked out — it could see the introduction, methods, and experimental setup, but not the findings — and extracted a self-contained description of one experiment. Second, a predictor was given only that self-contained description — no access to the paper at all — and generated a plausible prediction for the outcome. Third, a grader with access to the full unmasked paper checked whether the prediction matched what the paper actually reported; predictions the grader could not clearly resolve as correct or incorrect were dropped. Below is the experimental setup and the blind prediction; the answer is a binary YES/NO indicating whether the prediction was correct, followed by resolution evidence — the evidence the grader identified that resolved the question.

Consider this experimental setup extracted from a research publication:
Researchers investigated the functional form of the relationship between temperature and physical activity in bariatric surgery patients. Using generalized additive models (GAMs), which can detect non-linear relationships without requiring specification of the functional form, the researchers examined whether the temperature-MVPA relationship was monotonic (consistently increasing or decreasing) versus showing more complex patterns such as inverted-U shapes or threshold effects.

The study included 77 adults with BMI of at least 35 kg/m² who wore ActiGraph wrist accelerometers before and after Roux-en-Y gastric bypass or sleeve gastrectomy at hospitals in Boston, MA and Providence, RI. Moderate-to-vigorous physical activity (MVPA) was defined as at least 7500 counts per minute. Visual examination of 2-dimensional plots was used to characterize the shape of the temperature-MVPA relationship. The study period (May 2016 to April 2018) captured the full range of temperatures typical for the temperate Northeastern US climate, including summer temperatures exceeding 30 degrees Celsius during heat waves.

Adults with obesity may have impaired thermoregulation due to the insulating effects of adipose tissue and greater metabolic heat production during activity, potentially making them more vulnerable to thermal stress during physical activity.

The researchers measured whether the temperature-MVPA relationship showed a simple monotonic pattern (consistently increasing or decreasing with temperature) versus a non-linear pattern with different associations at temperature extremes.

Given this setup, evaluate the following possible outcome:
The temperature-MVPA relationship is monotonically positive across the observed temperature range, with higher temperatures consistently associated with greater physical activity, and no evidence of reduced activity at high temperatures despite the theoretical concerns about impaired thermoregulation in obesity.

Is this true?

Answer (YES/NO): NO